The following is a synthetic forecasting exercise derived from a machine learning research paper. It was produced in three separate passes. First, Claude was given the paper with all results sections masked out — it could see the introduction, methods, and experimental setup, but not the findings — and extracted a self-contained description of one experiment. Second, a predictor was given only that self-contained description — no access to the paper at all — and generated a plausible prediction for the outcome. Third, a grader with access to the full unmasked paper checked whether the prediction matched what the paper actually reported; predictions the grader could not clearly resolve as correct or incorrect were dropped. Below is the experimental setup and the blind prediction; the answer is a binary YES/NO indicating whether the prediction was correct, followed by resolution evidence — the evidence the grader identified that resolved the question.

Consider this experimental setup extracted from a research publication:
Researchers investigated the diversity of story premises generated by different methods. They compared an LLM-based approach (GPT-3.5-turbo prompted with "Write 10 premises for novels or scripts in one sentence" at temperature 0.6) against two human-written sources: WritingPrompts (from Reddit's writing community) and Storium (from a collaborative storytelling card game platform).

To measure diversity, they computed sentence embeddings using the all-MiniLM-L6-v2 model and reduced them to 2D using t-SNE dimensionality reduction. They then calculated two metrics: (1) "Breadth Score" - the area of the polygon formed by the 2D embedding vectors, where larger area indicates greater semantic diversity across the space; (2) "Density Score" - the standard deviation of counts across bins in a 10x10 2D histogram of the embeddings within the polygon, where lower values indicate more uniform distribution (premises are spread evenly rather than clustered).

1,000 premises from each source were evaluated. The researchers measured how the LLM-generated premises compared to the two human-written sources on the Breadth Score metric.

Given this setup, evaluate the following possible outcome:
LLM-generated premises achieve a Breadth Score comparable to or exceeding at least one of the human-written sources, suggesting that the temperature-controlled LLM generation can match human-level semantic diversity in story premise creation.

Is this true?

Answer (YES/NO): YES